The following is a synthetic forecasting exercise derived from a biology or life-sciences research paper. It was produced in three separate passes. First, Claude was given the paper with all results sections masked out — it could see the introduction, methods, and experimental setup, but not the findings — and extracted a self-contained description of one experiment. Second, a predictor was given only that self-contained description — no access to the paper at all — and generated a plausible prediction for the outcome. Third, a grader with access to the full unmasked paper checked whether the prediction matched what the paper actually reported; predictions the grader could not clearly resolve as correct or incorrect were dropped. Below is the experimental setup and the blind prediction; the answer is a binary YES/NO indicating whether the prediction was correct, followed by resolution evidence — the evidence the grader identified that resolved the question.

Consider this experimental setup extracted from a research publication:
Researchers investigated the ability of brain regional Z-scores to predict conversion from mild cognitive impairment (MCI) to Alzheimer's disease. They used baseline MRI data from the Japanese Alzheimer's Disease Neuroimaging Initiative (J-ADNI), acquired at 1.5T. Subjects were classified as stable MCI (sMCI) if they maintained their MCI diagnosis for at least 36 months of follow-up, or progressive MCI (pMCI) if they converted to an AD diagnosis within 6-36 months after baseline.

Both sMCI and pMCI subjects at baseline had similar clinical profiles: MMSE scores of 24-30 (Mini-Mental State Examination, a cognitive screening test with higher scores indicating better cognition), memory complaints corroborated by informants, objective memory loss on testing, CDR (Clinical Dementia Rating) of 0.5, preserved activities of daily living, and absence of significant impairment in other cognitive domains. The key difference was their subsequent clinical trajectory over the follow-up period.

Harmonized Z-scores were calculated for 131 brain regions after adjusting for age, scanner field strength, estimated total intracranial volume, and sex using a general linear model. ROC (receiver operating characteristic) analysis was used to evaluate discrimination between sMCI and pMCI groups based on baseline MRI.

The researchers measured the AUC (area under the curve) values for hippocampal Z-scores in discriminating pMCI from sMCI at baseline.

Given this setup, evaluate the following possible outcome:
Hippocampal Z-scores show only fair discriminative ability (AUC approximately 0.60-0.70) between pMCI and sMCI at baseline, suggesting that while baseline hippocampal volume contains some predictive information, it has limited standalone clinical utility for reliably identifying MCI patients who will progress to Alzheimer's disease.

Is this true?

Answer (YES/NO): NO